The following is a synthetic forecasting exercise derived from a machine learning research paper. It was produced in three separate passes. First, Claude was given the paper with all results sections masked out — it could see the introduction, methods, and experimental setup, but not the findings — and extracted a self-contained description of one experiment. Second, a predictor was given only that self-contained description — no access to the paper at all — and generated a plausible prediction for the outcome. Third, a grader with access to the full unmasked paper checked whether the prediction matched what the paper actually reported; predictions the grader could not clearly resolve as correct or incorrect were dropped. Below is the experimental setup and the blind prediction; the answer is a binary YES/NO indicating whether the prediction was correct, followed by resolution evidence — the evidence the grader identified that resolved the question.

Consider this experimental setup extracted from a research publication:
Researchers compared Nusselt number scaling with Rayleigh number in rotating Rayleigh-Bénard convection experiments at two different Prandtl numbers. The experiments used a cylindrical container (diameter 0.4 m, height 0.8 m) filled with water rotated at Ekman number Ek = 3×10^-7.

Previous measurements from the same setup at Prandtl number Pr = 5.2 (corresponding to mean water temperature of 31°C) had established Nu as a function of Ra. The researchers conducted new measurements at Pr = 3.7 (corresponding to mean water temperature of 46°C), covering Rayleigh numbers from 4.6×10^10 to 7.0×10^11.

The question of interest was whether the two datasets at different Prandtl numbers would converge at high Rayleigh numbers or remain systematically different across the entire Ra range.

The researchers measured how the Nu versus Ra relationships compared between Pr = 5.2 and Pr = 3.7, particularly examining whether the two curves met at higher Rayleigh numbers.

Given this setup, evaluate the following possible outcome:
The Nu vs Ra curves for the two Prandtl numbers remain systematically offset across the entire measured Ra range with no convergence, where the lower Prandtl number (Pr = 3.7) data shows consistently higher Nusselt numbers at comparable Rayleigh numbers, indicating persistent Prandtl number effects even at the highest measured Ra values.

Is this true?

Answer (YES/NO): NO